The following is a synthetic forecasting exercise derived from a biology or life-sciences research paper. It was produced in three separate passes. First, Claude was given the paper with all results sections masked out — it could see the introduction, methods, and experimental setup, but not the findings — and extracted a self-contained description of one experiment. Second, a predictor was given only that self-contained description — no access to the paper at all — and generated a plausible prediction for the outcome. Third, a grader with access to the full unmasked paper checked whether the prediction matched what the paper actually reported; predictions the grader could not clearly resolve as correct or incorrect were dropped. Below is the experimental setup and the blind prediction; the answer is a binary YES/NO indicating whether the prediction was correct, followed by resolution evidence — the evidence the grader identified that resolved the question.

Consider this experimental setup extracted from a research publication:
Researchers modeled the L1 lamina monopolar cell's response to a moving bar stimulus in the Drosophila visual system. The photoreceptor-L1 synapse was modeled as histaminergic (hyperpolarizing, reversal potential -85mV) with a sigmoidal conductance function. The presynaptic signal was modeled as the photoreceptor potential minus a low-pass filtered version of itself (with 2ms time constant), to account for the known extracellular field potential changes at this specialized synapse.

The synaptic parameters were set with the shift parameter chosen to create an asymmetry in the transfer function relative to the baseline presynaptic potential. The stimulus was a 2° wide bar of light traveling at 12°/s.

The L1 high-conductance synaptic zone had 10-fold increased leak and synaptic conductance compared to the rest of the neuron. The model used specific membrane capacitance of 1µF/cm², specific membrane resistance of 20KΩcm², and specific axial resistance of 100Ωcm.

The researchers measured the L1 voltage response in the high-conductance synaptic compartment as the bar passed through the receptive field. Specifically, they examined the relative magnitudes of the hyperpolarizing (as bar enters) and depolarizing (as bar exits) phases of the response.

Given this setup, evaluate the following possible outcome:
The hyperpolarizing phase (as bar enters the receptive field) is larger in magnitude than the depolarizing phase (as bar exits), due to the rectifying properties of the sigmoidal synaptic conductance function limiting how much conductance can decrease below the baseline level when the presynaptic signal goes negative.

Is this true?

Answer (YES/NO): YES